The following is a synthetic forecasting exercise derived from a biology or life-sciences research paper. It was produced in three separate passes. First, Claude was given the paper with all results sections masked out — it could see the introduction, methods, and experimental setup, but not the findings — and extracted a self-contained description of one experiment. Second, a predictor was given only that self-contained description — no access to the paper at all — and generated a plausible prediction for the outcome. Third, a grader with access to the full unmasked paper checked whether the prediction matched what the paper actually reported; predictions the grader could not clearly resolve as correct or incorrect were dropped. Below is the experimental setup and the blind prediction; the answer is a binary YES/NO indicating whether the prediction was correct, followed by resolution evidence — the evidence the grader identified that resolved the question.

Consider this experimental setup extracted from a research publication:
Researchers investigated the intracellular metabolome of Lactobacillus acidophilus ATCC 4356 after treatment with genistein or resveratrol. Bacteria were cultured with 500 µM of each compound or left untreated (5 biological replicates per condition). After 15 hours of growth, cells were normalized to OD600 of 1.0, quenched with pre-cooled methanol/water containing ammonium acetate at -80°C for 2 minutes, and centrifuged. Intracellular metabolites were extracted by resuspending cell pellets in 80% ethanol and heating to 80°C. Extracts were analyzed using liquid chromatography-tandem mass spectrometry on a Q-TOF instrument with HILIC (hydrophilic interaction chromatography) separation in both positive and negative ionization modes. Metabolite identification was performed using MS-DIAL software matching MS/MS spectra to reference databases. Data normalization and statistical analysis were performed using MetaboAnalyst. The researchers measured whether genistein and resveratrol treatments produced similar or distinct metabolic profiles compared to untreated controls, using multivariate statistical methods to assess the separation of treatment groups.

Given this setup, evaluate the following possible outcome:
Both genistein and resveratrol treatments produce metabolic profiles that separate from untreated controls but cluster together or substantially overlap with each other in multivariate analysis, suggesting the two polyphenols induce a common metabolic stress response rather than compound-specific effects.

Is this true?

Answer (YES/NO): NO